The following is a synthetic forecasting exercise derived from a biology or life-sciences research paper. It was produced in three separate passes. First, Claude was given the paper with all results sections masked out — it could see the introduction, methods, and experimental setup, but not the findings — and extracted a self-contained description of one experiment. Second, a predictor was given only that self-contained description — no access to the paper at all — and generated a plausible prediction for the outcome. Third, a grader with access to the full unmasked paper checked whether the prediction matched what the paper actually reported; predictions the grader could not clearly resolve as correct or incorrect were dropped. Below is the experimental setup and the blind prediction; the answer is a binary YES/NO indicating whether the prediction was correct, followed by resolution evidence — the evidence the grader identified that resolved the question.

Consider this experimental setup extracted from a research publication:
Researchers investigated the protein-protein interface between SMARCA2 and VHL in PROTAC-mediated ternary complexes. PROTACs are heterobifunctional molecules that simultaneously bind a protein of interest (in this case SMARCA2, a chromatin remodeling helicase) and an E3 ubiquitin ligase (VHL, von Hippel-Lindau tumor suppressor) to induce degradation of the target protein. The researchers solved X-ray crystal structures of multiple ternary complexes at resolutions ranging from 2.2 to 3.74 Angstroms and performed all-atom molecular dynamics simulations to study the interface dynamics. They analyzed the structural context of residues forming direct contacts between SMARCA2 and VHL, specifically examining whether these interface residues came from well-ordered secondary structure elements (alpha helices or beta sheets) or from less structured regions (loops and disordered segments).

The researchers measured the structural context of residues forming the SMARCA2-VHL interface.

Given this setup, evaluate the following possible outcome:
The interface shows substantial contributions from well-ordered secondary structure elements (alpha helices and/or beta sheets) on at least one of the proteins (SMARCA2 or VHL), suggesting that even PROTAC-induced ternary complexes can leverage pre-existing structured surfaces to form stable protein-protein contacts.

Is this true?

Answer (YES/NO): NO